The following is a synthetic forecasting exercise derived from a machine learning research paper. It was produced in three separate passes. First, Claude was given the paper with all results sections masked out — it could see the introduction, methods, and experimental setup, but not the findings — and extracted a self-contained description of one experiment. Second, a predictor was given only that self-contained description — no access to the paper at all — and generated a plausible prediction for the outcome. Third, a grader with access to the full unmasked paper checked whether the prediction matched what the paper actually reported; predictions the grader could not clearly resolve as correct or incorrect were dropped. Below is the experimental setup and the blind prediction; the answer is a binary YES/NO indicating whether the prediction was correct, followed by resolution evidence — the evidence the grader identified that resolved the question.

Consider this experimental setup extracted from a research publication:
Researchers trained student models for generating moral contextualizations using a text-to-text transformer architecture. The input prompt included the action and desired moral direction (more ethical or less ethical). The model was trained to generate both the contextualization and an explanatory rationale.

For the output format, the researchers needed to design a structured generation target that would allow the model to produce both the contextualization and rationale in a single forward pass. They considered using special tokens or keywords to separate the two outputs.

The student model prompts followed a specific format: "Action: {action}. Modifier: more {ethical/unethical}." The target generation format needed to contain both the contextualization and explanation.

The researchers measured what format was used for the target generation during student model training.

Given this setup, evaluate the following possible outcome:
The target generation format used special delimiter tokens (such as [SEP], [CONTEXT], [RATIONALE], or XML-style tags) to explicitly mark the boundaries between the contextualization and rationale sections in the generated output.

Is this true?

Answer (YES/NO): NO